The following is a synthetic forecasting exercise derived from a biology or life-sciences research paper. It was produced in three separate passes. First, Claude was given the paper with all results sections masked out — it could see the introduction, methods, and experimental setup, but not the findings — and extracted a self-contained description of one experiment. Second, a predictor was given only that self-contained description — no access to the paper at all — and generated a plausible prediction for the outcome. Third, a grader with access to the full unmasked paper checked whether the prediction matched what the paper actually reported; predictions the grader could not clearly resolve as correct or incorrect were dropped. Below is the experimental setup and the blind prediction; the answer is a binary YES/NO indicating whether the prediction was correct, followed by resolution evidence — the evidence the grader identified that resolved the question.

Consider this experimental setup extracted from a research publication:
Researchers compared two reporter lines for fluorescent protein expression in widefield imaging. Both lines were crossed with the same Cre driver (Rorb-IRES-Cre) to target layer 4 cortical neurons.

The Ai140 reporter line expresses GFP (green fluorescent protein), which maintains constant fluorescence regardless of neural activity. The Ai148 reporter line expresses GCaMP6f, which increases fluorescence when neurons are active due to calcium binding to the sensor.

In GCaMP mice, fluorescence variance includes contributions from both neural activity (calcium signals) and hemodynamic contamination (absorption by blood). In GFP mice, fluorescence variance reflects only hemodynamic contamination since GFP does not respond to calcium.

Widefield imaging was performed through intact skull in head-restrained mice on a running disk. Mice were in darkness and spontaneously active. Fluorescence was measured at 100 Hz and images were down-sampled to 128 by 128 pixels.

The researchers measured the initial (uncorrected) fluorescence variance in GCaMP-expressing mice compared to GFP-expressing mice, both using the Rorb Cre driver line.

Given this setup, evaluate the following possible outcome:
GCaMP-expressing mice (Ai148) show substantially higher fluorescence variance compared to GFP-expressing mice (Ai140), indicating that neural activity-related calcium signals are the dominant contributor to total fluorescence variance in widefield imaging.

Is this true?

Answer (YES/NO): NO